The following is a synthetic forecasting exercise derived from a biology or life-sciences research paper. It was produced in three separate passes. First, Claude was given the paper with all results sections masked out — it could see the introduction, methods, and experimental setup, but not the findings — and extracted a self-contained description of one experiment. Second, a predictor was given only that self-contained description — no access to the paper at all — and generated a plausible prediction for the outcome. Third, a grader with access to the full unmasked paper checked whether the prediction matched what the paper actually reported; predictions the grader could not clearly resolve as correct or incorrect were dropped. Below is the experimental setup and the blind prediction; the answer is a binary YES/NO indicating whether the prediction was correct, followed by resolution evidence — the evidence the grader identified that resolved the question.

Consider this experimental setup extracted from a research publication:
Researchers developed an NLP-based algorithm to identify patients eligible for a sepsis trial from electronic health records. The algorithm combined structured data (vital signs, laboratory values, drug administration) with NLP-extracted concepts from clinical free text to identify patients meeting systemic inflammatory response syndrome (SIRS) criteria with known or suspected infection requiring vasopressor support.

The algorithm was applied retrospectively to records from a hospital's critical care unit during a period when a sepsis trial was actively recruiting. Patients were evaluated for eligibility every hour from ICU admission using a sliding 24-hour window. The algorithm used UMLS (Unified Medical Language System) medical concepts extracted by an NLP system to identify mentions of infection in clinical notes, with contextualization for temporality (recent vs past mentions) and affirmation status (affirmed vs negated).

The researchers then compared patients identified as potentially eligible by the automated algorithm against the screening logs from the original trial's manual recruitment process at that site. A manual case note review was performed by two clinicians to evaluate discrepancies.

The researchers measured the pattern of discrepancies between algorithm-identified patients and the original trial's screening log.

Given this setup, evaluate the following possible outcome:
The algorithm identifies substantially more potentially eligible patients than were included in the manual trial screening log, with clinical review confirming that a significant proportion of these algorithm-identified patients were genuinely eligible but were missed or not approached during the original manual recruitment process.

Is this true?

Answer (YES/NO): NO